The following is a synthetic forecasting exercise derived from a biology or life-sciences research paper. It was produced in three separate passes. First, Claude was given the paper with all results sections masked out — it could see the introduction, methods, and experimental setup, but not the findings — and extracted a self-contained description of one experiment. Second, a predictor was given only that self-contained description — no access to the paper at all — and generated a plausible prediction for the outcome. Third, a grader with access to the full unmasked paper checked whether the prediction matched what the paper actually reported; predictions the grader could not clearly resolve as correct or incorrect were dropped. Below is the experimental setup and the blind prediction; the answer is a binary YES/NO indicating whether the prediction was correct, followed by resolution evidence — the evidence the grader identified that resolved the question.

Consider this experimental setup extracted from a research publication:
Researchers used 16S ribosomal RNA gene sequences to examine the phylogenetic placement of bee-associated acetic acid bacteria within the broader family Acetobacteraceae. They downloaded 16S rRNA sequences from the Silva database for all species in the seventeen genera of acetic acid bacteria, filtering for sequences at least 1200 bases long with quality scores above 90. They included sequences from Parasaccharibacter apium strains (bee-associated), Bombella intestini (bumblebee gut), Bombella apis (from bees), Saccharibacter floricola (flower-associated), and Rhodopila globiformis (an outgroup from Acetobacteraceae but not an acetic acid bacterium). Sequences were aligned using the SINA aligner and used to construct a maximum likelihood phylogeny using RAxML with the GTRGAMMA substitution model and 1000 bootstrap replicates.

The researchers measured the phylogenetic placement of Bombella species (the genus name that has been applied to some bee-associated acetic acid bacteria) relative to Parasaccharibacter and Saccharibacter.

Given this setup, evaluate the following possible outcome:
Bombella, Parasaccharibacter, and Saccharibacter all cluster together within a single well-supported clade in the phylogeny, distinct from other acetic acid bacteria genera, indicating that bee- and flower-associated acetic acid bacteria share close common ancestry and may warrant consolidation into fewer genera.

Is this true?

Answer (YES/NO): NO